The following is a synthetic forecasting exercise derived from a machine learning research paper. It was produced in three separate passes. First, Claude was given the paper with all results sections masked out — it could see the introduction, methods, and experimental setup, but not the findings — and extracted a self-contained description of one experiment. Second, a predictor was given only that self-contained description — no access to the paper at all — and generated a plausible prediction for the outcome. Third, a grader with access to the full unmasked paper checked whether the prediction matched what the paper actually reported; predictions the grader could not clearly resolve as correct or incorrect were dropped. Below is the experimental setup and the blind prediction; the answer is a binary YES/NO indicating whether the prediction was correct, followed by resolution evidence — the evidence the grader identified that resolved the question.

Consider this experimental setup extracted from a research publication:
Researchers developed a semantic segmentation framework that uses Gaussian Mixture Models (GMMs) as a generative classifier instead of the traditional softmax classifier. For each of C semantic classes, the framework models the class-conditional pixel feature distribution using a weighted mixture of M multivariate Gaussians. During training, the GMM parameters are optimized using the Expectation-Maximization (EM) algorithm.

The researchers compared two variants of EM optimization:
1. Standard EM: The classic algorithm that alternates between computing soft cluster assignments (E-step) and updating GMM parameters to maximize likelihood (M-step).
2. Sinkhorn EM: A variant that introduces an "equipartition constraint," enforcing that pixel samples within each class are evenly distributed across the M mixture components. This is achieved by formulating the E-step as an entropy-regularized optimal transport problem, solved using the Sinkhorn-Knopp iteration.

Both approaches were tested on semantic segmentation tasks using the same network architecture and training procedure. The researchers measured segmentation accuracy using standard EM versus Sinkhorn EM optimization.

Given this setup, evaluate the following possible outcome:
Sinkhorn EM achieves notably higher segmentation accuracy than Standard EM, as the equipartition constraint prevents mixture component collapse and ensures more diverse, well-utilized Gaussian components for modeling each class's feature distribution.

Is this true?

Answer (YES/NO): NO